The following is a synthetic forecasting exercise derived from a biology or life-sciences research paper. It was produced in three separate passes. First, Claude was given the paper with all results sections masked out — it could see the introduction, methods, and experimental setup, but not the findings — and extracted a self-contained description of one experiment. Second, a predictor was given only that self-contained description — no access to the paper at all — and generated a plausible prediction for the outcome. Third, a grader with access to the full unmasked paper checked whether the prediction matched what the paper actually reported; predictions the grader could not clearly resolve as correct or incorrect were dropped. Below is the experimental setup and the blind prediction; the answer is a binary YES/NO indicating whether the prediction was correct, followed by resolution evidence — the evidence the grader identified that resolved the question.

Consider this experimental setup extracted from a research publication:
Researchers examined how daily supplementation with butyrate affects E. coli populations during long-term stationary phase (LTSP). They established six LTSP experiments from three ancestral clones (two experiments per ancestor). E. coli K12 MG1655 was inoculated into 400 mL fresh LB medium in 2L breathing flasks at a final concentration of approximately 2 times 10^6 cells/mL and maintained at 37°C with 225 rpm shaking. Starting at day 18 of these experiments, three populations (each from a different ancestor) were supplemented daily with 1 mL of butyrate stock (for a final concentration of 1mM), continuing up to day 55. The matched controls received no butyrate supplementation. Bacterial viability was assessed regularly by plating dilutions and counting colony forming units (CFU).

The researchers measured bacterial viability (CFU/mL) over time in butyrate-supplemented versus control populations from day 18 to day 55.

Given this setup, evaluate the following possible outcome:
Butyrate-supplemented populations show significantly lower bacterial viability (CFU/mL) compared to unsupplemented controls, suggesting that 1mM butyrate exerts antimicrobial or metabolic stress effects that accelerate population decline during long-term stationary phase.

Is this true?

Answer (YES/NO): NO